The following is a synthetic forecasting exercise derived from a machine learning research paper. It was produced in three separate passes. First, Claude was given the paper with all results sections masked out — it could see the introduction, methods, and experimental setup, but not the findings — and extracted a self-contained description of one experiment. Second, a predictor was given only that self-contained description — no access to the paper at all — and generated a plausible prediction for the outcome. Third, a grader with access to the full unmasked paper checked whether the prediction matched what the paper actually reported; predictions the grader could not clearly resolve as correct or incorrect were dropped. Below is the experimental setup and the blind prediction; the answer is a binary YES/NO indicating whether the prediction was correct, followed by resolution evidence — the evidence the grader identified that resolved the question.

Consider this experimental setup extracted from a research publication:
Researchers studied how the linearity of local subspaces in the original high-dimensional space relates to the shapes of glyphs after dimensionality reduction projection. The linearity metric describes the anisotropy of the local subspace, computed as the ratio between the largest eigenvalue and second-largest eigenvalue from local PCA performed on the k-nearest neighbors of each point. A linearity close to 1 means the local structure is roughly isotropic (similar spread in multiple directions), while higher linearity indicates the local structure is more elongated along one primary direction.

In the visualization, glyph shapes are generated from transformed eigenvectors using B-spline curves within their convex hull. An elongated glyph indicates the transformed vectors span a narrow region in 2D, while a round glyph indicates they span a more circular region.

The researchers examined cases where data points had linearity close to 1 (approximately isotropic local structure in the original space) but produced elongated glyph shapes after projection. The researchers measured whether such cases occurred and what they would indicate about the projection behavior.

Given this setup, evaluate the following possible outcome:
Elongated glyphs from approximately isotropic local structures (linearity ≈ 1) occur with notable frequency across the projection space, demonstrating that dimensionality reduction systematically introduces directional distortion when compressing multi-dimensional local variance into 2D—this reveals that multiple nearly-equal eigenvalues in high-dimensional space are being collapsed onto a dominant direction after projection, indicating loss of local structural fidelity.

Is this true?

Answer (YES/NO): NO